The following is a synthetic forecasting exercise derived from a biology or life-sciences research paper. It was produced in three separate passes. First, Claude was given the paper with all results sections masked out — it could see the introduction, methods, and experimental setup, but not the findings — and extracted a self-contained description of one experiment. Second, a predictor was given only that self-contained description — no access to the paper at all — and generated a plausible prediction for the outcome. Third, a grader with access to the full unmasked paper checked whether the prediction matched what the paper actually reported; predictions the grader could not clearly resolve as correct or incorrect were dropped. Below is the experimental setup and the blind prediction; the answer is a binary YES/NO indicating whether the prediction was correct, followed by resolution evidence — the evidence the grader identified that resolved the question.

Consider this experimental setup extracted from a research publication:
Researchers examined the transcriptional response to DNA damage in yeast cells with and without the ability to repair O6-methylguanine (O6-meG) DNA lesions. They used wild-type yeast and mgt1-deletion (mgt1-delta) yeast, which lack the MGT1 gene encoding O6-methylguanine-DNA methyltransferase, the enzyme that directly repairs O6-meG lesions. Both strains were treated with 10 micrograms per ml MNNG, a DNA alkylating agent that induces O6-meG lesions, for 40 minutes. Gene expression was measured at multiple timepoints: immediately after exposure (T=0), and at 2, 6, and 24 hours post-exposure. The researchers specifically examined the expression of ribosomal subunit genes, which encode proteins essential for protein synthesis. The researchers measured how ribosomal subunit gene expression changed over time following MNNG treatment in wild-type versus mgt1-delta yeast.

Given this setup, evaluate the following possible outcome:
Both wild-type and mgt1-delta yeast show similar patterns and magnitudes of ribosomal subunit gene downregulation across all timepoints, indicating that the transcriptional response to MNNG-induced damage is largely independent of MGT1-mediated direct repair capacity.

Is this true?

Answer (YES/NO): NO